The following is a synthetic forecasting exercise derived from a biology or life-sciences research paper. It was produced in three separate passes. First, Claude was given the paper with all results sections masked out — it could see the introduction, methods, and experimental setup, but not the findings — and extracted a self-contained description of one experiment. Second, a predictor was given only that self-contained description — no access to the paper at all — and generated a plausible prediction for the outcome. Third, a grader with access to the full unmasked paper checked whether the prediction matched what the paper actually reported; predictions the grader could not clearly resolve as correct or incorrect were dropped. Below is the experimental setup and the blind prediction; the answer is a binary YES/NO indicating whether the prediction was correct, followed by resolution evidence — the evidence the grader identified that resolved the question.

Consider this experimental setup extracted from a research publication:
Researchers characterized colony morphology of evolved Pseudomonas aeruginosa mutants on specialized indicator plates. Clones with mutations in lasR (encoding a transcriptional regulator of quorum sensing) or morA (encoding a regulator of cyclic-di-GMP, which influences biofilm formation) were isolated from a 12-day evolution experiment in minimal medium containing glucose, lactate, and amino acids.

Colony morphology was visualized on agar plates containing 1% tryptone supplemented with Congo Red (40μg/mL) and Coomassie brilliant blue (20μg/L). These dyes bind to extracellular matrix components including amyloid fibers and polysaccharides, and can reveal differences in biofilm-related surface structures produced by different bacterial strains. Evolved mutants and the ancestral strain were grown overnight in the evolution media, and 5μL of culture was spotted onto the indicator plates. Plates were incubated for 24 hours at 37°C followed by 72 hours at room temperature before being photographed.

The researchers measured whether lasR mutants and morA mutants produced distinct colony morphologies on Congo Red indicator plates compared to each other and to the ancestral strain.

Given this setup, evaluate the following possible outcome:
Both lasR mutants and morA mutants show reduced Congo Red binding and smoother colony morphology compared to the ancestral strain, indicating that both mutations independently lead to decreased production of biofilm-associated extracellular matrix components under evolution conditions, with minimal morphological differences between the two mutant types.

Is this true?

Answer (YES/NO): NO